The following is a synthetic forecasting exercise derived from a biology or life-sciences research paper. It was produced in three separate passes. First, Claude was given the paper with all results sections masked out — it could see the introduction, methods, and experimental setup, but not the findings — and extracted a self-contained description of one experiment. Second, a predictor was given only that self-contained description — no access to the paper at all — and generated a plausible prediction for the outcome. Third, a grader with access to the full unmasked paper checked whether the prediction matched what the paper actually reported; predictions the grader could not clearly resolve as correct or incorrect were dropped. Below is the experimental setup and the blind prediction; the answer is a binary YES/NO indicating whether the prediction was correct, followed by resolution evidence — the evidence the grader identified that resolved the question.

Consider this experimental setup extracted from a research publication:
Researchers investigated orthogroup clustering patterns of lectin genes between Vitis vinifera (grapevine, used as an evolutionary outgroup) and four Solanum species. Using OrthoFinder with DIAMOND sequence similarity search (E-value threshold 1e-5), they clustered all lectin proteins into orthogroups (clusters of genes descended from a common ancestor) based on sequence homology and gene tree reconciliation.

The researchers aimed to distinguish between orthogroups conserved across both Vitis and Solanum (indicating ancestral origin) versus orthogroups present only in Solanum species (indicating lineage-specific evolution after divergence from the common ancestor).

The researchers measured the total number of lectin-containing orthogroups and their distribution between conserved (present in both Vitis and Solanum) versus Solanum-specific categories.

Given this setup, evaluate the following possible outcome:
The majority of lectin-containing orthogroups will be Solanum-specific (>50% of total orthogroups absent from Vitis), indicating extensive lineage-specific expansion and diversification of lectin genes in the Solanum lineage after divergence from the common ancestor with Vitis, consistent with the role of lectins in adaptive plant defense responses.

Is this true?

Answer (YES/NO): NO